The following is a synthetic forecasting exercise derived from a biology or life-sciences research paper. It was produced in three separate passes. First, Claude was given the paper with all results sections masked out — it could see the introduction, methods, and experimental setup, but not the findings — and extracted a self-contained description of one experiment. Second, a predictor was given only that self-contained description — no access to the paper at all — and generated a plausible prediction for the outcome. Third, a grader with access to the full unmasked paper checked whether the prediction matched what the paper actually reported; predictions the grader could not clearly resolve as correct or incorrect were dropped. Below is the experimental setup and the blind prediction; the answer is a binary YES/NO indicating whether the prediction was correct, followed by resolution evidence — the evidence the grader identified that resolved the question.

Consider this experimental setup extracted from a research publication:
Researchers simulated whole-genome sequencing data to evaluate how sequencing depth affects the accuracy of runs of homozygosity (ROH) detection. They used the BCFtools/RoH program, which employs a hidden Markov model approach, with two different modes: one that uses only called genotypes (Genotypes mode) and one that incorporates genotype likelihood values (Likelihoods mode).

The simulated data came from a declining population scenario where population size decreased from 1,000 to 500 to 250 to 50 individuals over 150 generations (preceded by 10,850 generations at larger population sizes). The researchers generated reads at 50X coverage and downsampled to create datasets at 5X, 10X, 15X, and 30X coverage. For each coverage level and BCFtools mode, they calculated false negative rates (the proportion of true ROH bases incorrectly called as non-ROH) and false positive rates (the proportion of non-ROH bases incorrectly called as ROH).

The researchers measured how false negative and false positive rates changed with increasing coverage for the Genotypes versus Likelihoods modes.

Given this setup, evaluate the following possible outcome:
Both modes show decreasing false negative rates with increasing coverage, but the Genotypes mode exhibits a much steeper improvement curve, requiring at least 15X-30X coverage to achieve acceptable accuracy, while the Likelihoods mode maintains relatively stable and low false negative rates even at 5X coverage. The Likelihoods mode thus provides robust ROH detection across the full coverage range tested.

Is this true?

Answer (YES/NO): NO